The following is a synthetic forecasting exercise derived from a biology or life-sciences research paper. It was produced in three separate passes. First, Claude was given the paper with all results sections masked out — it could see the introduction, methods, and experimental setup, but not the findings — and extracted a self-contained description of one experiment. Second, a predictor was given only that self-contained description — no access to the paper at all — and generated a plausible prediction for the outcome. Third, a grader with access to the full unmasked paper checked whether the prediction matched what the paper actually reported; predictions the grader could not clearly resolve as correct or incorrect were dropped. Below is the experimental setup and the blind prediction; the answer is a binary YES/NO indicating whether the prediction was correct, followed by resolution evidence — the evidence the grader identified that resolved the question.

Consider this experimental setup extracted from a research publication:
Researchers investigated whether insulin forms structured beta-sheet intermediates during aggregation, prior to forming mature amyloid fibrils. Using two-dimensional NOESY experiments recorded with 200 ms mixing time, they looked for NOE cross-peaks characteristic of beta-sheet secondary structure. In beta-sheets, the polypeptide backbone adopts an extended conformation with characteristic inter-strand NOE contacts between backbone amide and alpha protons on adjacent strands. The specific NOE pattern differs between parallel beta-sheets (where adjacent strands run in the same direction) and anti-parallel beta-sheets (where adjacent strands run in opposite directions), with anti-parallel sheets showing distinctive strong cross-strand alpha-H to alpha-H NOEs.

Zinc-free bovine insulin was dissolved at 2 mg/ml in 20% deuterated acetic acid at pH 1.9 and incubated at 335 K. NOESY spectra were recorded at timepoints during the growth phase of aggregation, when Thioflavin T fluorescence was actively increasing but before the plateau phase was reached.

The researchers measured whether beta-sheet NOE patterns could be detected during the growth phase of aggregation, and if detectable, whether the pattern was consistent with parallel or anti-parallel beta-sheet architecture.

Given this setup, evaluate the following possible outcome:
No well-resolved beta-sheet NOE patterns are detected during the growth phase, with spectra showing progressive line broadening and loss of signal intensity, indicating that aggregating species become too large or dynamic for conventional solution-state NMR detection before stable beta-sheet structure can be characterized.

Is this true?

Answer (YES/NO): YES